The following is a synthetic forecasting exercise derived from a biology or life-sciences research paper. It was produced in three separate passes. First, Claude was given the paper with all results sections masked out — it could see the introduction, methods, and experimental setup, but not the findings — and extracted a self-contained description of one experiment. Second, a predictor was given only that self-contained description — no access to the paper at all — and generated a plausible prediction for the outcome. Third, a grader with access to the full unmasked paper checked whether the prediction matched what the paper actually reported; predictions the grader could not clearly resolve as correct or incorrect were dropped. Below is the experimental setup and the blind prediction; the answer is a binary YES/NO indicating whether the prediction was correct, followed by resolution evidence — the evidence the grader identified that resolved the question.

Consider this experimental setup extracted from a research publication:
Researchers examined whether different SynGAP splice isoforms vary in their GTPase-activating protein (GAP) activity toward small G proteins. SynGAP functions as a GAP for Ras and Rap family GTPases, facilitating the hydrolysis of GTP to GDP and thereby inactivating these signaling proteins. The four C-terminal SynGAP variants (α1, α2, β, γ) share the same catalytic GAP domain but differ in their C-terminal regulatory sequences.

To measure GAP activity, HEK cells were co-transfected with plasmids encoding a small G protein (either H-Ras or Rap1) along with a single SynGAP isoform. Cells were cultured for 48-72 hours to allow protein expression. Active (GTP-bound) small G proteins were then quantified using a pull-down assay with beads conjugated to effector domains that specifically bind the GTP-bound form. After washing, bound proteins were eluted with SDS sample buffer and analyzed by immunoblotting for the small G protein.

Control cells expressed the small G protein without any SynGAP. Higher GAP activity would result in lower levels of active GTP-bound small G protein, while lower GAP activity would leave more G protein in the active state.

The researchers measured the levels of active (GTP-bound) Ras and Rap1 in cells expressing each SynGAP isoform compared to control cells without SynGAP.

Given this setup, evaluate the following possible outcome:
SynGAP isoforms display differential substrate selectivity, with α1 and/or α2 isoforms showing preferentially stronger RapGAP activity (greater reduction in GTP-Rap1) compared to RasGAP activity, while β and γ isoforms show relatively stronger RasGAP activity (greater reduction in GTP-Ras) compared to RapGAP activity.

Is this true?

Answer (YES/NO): NO